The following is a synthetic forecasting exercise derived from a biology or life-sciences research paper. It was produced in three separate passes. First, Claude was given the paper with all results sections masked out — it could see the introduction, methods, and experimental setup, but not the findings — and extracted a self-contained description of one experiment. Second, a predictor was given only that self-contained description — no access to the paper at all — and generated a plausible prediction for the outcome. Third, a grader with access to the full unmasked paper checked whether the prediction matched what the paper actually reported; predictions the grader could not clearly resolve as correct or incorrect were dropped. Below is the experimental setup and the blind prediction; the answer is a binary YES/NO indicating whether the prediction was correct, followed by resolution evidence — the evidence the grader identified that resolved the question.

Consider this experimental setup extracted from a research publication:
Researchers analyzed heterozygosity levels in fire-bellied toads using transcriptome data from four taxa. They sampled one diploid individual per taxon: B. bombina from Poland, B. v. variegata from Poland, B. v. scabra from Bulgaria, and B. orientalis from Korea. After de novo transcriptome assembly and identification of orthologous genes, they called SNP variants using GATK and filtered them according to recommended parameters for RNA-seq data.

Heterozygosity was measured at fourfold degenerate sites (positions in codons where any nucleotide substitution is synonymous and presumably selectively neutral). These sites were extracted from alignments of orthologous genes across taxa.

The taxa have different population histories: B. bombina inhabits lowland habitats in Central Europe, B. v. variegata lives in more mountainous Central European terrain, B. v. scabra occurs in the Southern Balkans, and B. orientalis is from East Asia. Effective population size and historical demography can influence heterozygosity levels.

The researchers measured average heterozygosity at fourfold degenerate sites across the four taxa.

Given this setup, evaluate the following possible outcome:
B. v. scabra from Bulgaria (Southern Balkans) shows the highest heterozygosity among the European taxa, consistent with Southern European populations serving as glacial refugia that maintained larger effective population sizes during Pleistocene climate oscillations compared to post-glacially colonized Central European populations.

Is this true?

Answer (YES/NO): YES